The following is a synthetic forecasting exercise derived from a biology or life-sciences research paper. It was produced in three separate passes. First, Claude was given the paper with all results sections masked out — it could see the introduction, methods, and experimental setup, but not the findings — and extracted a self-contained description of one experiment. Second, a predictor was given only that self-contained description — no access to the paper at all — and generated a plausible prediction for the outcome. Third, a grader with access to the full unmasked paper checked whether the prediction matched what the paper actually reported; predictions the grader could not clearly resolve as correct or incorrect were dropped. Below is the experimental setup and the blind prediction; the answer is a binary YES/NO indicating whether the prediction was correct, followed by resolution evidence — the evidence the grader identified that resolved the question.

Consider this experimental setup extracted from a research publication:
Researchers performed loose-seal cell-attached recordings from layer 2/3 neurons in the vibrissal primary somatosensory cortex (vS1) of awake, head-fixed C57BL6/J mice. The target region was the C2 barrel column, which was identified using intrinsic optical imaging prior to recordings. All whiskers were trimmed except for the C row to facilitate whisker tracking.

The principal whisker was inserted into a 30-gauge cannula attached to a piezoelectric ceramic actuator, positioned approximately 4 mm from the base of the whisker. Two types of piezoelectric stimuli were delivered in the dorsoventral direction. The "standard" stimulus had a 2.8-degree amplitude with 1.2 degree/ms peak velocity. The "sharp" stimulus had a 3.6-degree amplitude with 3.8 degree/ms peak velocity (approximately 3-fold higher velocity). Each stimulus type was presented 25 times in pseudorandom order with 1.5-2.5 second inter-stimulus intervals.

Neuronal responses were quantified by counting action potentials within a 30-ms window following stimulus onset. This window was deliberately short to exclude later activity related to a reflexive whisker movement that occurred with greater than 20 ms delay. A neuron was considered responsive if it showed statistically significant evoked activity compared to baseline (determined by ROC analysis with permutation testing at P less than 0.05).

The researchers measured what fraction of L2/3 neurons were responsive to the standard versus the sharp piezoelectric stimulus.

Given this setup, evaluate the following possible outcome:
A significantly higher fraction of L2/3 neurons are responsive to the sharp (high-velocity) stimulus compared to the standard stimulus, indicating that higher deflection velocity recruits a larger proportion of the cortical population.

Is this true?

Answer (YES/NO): YES